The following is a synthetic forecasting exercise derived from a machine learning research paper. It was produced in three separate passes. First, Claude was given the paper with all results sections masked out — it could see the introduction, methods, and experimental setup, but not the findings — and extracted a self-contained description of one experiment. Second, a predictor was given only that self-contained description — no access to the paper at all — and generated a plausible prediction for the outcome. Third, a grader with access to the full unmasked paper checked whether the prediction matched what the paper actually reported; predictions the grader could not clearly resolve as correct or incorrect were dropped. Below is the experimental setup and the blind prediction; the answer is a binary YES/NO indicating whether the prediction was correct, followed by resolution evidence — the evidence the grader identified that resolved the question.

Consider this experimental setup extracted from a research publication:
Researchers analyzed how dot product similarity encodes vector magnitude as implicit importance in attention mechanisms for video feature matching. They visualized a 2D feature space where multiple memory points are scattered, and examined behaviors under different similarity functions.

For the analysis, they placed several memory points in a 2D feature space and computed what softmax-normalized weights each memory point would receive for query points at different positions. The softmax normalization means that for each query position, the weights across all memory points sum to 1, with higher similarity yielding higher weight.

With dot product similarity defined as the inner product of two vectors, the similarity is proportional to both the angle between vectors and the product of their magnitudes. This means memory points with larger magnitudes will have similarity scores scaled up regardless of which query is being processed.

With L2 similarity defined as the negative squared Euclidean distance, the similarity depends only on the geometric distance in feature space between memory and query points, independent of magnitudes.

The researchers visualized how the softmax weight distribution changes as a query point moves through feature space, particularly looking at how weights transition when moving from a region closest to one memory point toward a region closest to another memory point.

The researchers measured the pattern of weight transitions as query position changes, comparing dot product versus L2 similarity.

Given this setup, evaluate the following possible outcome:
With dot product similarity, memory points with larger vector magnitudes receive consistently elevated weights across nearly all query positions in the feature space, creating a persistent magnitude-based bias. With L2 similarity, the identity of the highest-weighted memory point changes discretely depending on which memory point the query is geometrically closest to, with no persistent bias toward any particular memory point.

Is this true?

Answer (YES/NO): YES